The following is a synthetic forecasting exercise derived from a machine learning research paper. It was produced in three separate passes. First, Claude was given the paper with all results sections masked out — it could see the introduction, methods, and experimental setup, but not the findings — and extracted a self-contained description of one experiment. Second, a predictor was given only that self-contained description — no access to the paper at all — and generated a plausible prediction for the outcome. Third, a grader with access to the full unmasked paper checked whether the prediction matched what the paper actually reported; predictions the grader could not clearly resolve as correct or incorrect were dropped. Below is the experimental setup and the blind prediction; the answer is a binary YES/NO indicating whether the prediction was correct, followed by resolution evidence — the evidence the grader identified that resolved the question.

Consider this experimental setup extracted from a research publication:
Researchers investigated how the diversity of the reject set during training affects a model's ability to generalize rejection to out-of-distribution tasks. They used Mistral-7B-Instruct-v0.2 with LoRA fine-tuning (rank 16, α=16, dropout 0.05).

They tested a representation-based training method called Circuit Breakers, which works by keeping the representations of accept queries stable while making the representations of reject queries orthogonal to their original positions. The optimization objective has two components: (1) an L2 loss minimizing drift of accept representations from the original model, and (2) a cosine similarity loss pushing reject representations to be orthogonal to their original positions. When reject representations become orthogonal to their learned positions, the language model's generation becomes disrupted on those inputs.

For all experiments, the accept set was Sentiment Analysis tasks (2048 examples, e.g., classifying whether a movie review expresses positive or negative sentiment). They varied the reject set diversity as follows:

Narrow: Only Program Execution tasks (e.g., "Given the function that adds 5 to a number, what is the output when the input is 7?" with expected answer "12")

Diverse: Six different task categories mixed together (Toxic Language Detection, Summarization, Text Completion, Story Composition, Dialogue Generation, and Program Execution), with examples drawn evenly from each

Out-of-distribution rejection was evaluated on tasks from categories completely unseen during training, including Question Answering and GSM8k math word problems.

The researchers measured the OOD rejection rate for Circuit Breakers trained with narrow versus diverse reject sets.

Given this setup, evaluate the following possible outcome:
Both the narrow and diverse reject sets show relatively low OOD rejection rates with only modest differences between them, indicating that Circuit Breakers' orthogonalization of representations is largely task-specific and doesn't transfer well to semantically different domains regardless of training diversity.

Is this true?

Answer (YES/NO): NO